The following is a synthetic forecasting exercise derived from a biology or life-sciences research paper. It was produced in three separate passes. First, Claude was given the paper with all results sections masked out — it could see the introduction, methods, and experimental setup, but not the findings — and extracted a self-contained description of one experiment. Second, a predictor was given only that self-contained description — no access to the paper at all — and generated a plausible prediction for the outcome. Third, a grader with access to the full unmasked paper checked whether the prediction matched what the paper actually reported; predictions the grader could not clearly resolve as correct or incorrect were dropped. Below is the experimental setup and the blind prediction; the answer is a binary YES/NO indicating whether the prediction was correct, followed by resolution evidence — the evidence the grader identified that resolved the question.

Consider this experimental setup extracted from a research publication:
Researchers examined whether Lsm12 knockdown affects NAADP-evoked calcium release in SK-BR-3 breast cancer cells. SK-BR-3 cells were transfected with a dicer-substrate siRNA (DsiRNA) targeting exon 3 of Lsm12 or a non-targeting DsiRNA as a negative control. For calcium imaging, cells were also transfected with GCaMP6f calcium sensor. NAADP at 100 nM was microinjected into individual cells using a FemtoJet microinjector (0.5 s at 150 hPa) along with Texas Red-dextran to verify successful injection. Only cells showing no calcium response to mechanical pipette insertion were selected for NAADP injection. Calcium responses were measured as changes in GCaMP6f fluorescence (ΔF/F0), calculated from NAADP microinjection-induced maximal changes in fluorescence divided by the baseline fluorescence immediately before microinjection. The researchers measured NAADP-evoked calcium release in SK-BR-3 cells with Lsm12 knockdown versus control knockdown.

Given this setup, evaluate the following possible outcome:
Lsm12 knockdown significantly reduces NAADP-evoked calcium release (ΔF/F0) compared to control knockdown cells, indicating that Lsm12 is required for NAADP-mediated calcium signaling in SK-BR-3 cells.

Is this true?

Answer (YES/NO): YES